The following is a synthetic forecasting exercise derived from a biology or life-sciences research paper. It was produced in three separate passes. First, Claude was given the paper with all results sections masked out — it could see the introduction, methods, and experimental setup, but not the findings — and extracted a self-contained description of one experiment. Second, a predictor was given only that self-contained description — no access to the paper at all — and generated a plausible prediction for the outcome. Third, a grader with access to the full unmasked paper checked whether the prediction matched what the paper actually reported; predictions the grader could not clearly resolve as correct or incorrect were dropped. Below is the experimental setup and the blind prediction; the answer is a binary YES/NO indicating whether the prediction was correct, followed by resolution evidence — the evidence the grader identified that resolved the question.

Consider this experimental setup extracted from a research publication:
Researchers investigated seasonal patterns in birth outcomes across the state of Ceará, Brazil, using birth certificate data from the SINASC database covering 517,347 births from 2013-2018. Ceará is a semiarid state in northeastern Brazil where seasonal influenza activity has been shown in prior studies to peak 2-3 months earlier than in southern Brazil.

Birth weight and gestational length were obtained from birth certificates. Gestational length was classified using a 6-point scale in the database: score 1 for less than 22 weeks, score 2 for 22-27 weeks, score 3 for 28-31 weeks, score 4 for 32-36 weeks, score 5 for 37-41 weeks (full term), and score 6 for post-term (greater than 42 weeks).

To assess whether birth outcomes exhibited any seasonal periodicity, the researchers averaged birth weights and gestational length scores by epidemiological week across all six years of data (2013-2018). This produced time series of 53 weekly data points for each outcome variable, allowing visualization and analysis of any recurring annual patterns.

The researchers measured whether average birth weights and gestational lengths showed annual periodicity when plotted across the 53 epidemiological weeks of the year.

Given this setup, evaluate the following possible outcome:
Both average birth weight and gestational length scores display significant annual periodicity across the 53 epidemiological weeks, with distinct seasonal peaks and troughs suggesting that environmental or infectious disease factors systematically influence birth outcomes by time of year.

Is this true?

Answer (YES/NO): YES